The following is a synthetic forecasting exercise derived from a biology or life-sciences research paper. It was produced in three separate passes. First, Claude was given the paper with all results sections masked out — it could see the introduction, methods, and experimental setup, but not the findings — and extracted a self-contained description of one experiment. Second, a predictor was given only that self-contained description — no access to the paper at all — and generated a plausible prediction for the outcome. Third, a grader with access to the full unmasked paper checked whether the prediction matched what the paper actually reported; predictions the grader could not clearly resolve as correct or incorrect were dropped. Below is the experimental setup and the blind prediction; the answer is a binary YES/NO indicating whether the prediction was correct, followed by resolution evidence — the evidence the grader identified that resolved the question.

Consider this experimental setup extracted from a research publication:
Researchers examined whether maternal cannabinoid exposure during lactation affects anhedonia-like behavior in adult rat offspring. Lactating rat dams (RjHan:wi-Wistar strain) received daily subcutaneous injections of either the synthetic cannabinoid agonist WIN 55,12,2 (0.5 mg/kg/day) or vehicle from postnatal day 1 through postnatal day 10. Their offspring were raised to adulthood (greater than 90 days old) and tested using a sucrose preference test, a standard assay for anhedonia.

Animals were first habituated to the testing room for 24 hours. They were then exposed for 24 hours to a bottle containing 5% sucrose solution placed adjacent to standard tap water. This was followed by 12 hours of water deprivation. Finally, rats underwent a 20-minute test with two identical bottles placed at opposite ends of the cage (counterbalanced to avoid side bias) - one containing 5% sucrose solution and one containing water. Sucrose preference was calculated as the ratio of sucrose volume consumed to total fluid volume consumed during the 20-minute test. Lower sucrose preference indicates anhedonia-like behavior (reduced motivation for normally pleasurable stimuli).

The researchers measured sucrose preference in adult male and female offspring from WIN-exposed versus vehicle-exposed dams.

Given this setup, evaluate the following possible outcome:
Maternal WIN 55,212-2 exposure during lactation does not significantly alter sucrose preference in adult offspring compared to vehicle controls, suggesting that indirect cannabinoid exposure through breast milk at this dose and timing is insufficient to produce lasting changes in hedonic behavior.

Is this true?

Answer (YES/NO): NO